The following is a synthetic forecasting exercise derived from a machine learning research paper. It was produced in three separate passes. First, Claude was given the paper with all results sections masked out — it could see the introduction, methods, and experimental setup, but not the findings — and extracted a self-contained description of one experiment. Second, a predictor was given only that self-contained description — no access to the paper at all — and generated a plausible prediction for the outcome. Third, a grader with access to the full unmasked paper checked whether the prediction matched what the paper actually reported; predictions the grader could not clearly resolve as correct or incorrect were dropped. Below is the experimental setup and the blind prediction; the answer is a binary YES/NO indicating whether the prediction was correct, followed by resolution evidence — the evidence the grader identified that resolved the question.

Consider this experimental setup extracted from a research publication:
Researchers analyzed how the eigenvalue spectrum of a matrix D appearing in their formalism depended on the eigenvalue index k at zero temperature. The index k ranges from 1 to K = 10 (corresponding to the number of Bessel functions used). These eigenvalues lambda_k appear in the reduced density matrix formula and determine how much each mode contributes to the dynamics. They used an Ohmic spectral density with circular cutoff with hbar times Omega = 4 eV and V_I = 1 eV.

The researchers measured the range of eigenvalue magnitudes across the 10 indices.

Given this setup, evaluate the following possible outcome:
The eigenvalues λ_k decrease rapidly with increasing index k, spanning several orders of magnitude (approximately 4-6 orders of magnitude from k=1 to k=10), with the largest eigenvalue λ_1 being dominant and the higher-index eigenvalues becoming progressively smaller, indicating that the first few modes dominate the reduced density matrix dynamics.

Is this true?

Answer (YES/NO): NO